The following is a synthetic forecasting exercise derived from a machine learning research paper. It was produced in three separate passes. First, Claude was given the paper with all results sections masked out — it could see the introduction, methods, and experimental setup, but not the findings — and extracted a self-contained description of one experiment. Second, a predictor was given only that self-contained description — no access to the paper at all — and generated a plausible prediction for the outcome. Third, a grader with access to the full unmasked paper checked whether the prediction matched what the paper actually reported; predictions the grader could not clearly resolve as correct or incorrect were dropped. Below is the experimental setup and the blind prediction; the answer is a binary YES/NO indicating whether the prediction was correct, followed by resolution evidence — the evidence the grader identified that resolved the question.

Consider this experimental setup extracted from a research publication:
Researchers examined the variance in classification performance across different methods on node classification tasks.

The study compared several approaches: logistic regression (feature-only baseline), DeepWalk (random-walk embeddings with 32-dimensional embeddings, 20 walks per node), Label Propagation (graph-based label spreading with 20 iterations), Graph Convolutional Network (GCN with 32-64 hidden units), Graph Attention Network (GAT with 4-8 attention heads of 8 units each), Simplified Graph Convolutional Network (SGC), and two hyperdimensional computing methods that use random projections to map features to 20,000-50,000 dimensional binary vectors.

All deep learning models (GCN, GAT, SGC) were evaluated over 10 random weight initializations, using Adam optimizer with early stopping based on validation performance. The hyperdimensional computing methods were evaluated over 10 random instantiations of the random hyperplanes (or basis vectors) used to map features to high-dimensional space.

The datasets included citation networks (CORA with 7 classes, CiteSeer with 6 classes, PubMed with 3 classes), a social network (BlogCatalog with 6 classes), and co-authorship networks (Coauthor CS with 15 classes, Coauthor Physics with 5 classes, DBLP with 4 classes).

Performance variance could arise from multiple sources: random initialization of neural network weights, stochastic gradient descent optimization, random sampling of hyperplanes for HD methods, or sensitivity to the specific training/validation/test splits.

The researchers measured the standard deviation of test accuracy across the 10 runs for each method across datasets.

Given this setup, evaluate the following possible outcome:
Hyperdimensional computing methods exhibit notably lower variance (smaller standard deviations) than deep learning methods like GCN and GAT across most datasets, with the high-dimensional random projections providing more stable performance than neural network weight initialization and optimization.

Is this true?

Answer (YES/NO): NO